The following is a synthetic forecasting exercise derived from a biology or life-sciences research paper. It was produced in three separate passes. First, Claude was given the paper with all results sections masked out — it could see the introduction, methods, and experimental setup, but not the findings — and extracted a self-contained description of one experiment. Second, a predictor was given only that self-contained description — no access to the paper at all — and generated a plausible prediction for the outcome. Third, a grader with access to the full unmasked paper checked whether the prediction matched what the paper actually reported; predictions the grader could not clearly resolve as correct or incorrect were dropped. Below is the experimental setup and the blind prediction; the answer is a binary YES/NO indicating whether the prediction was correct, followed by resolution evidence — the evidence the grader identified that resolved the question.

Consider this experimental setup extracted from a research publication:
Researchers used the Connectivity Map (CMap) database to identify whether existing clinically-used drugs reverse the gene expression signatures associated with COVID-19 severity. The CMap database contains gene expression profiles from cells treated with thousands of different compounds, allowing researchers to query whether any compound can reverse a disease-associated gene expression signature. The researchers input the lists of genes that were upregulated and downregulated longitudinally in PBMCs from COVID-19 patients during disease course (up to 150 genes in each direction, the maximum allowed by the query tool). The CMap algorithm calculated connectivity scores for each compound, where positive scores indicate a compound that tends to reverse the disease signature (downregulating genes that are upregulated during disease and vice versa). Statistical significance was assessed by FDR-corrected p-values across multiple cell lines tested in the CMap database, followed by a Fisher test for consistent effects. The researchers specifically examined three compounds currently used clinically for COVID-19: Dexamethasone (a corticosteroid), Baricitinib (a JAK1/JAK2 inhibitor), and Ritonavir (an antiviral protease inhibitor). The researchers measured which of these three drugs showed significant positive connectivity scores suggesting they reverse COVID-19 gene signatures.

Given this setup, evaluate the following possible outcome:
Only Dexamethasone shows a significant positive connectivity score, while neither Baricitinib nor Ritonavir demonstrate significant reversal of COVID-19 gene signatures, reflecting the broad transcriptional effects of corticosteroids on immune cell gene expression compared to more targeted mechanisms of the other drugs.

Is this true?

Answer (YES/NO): NO